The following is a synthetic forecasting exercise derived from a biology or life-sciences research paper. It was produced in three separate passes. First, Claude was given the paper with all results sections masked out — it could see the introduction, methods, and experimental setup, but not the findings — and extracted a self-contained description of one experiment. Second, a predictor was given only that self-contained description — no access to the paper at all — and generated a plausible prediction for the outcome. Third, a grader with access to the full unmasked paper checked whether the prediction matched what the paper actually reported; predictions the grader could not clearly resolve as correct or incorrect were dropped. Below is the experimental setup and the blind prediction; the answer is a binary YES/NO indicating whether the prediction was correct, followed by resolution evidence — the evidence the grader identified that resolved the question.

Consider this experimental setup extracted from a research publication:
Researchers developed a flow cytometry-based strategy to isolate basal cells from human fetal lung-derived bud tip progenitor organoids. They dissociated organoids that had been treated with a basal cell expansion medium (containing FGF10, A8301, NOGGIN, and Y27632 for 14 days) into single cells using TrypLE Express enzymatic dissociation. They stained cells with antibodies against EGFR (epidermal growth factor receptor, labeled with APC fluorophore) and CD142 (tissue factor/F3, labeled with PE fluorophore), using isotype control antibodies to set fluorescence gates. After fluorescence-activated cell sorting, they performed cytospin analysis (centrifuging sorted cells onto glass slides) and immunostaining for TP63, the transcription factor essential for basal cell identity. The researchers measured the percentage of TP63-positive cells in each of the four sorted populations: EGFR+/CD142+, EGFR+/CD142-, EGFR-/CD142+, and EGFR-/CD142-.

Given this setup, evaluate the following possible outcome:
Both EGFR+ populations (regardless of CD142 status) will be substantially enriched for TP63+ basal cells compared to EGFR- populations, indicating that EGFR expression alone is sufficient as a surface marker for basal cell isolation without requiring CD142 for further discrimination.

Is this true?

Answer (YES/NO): NO